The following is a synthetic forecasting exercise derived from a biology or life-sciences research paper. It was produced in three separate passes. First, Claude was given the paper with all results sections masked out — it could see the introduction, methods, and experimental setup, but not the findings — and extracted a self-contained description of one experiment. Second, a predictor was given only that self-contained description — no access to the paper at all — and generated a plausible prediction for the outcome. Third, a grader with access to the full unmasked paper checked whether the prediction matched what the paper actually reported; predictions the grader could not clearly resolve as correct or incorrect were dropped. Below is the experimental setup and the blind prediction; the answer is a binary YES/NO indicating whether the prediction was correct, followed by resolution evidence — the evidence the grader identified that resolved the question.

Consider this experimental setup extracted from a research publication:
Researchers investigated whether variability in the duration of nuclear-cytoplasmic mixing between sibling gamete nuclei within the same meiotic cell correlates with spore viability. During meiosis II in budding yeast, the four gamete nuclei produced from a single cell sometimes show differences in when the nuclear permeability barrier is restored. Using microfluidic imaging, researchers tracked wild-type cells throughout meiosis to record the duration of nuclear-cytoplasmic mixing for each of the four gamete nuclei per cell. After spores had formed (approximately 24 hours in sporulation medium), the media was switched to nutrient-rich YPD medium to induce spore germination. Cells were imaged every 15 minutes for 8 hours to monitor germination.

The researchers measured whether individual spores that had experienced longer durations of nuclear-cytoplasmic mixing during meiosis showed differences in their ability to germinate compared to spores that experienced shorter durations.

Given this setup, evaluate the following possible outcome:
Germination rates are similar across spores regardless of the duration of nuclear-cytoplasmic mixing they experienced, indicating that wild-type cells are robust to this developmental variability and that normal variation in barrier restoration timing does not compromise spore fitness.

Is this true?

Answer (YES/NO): YES